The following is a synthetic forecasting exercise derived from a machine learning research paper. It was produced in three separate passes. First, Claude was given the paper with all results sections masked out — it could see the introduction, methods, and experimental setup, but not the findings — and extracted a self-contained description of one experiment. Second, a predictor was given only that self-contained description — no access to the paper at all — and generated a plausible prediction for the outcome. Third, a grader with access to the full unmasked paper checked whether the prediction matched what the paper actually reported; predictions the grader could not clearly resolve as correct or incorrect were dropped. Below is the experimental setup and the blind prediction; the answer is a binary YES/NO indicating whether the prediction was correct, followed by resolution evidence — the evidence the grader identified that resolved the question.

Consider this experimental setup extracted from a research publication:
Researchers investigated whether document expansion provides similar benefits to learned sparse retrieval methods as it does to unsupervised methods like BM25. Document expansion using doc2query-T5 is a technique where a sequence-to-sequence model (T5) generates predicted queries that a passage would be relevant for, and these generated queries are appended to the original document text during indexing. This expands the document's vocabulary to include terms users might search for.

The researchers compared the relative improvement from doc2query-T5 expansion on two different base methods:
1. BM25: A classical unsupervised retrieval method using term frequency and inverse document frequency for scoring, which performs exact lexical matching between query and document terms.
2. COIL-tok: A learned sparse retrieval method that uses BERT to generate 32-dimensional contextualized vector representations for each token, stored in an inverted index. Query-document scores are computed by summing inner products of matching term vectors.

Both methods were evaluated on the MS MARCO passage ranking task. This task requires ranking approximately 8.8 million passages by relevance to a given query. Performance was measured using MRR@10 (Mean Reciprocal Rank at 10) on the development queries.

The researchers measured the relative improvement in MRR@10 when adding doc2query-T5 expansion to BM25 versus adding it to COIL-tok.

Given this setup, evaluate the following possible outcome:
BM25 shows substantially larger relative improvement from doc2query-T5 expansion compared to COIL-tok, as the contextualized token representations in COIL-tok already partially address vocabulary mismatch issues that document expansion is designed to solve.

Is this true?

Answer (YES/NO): YES